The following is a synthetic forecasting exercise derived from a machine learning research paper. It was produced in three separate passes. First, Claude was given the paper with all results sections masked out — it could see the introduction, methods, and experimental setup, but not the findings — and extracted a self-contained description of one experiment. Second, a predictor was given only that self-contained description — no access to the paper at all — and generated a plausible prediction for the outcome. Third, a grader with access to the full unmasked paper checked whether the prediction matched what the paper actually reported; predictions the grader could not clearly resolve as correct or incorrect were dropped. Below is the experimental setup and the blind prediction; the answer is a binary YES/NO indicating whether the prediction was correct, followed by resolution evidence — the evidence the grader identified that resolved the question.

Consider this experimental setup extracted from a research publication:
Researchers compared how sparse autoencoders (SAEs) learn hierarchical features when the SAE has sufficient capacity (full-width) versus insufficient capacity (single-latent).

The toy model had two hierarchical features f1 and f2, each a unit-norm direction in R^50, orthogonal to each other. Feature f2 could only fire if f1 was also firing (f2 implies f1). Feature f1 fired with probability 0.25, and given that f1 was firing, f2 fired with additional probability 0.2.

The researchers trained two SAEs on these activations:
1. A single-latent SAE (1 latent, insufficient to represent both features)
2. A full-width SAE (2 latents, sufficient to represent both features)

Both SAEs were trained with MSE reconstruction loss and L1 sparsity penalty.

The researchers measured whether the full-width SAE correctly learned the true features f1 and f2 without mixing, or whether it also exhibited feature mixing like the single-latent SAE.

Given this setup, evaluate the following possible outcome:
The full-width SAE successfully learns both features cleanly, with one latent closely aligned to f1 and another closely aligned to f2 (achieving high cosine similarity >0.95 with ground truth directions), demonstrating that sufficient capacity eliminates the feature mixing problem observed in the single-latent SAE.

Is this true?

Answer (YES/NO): NO